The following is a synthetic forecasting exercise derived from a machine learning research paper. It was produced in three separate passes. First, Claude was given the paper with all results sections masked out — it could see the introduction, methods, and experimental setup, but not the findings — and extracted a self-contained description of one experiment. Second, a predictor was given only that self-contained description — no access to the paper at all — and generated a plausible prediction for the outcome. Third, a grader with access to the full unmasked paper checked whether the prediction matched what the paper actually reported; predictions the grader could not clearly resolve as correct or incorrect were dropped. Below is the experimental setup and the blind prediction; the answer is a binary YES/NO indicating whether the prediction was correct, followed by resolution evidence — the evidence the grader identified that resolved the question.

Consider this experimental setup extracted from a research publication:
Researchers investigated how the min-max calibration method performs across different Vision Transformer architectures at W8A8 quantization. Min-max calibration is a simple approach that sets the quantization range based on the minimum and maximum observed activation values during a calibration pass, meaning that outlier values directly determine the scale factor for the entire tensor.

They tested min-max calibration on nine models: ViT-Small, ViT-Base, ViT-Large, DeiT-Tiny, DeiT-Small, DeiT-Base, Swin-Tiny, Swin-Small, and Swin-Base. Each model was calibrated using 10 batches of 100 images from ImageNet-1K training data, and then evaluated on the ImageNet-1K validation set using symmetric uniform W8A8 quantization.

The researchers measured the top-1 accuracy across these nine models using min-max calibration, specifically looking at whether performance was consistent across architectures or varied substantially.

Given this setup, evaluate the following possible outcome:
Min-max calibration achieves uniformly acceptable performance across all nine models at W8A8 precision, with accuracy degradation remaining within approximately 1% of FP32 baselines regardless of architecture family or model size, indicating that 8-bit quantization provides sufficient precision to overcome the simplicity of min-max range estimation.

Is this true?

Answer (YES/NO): NO